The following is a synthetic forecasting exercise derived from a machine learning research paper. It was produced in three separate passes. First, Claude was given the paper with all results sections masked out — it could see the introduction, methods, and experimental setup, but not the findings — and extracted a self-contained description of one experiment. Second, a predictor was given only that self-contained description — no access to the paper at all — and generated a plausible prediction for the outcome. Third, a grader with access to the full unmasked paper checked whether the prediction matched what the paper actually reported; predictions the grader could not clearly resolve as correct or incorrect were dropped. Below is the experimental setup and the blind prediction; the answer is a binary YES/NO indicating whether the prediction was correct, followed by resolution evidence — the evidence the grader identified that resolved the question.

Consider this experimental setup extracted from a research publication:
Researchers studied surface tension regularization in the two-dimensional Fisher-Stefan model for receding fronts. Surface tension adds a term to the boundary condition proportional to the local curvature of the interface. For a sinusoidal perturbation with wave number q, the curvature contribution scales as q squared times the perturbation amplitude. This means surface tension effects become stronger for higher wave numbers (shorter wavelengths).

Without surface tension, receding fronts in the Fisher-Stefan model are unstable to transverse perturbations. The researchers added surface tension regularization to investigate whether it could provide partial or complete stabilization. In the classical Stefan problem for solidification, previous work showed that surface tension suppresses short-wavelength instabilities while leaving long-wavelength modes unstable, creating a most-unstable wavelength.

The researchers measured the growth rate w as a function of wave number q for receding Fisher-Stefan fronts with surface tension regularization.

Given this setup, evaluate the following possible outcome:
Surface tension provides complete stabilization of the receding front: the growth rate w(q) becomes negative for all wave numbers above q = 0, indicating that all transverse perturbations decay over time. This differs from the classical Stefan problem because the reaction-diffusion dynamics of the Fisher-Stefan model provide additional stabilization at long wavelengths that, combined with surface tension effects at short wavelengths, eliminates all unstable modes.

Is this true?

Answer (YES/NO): NO